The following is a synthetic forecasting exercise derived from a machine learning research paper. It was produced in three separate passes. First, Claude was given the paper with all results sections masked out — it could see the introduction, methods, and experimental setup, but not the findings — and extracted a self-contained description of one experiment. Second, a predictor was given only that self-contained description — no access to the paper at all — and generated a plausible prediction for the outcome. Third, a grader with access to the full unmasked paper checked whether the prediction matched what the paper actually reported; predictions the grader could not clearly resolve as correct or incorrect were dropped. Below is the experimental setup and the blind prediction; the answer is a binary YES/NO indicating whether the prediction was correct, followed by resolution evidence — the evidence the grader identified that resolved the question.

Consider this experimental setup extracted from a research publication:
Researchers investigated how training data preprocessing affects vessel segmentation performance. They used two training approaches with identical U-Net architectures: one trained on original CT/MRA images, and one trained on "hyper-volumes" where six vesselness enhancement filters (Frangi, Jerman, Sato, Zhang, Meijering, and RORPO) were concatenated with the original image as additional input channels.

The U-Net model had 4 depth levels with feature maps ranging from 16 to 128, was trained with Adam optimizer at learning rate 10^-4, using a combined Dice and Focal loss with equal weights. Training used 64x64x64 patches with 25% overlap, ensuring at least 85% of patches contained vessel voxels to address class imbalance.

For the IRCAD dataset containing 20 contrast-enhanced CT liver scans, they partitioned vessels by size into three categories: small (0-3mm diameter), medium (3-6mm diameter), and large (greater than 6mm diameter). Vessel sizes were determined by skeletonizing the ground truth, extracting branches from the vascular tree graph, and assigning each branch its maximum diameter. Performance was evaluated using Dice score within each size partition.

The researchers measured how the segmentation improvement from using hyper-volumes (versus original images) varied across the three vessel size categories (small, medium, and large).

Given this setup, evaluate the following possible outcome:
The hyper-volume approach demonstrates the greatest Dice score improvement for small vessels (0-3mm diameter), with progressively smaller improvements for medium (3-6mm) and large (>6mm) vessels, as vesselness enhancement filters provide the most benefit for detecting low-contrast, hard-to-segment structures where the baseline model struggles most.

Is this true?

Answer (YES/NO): NO